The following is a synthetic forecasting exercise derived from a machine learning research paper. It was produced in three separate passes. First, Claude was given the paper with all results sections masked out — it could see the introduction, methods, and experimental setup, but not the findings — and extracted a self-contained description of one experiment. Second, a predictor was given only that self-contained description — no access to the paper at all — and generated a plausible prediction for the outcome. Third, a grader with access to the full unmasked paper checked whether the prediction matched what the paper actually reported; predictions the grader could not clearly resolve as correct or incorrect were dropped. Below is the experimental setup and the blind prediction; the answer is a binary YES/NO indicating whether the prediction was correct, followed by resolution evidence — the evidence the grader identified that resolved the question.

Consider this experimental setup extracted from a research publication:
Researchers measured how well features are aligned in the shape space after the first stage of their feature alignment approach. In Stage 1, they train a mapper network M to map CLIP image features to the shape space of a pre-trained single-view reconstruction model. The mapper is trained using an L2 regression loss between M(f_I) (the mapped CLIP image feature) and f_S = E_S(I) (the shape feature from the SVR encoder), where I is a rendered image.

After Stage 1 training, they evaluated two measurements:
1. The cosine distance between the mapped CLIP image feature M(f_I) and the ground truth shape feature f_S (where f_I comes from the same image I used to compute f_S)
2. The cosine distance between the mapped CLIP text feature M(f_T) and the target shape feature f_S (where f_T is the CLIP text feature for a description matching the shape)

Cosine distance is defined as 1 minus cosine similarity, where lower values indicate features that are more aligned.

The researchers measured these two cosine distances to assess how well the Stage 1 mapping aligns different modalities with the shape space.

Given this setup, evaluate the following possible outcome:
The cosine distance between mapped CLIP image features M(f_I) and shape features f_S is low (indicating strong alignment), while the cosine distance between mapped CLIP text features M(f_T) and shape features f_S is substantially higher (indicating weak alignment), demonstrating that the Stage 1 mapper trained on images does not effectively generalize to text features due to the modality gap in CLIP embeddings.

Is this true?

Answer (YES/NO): YES